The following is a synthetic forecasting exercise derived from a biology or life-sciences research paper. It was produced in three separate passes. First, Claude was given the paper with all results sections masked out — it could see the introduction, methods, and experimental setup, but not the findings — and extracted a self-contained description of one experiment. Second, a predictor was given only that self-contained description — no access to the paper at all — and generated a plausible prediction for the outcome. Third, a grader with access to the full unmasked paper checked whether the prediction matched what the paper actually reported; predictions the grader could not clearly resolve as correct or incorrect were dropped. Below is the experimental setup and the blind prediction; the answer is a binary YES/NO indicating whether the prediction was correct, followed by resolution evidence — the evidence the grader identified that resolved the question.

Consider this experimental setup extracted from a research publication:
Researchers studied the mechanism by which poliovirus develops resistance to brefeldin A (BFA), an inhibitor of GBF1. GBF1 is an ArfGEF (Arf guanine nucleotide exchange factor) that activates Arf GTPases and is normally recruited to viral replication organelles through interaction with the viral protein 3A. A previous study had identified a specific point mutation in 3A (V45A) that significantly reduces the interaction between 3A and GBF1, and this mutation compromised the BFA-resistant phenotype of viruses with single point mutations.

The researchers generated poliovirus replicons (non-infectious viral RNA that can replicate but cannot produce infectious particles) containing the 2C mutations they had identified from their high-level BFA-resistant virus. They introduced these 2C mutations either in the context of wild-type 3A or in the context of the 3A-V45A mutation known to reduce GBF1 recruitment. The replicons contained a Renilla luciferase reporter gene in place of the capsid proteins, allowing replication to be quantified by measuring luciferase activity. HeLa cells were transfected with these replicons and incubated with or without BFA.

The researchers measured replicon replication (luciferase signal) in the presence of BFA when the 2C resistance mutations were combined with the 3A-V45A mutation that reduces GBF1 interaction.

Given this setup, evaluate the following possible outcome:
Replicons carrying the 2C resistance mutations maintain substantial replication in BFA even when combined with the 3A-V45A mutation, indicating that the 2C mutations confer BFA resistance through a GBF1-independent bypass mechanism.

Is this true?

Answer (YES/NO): YES